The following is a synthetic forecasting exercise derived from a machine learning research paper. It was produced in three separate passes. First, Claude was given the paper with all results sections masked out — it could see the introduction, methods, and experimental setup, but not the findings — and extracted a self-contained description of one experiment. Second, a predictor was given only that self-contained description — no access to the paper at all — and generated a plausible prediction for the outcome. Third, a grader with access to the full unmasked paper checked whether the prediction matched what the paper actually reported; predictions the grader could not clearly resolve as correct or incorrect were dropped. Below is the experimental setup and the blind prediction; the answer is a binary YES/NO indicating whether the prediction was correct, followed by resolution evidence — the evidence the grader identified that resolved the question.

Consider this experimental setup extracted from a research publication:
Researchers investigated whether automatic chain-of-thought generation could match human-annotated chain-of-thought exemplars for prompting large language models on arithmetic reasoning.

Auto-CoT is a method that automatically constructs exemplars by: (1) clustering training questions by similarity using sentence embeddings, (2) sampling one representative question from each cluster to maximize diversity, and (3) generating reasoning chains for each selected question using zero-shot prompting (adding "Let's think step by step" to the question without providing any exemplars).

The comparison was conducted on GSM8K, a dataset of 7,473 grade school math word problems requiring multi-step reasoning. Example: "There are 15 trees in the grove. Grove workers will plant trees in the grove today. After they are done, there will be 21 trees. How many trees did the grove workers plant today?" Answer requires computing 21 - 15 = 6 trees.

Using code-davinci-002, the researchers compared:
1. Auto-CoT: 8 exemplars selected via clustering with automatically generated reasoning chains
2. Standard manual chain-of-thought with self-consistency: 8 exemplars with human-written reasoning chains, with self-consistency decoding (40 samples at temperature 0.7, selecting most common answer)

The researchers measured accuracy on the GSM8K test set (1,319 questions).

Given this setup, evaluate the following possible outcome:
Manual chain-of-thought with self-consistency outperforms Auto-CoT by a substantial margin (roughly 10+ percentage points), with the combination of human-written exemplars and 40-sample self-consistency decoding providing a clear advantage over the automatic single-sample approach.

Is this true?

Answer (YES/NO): YES